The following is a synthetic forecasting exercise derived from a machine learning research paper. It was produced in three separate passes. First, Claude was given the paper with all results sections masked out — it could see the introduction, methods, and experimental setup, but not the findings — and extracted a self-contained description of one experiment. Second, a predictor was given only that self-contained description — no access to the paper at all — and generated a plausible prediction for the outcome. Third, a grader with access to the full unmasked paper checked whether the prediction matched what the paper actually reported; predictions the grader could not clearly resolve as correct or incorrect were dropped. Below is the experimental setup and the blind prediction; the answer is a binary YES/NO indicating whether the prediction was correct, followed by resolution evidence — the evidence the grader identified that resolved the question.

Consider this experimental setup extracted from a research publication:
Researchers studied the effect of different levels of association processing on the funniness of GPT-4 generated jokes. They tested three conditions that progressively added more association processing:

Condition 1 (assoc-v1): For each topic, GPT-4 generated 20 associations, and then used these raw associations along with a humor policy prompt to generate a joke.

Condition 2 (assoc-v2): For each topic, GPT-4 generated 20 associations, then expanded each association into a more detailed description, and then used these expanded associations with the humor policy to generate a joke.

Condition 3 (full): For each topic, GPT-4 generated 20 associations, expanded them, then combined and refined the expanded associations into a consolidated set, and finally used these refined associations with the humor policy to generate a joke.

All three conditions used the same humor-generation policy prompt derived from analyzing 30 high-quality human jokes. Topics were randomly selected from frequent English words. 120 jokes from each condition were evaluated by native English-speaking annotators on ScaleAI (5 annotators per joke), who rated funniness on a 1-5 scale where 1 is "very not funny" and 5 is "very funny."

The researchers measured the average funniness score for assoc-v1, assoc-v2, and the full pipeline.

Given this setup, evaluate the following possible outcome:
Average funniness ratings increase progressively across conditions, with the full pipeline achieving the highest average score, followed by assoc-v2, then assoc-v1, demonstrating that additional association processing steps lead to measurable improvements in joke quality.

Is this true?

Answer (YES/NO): NO